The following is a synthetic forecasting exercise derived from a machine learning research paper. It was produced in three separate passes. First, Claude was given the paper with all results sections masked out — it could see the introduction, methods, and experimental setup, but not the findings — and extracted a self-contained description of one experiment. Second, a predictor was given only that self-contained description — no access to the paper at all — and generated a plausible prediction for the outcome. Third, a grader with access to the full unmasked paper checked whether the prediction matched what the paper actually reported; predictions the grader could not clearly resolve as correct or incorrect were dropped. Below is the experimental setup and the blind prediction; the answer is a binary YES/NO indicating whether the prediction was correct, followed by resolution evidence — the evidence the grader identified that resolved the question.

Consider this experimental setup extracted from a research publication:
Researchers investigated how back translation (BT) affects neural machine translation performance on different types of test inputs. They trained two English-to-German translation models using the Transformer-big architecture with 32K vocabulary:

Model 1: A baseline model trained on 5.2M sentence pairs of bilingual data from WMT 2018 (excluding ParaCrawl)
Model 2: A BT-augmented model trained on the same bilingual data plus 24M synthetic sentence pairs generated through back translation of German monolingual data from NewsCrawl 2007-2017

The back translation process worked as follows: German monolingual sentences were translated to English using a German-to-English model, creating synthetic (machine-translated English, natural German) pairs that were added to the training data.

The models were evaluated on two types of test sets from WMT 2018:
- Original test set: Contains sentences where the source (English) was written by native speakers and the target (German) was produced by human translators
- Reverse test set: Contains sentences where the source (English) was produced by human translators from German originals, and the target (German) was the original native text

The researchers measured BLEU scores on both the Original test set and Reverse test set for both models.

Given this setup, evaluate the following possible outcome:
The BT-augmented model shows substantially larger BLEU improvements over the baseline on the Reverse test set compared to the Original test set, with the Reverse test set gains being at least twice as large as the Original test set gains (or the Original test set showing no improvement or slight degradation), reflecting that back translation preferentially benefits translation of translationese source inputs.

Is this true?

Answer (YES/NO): NO